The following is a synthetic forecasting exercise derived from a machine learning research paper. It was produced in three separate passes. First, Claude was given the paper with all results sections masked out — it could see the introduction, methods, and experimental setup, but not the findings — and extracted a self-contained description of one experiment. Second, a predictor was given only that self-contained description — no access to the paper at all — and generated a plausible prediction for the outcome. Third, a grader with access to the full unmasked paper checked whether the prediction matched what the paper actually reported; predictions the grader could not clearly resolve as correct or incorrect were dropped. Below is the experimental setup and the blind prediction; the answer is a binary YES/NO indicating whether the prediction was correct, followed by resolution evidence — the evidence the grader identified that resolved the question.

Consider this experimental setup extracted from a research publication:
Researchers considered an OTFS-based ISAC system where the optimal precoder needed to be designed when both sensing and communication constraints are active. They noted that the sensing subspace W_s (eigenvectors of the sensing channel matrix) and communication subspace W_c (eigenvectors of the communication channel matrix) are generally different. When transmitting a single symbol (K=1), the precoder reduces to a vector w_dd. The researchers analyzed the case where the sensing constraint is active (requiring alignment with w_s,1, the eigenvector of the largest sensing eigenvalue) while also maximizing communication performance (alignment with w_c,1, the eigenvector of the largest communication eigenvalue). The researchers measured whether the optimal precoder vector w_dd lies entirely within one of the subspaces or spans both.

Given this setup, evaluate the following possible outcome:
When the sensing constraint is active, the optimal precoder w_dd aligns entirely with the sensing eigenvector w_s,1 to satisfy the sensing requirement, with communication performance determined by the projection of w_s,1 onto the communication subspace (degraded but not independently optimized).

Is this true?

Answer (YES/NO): NO